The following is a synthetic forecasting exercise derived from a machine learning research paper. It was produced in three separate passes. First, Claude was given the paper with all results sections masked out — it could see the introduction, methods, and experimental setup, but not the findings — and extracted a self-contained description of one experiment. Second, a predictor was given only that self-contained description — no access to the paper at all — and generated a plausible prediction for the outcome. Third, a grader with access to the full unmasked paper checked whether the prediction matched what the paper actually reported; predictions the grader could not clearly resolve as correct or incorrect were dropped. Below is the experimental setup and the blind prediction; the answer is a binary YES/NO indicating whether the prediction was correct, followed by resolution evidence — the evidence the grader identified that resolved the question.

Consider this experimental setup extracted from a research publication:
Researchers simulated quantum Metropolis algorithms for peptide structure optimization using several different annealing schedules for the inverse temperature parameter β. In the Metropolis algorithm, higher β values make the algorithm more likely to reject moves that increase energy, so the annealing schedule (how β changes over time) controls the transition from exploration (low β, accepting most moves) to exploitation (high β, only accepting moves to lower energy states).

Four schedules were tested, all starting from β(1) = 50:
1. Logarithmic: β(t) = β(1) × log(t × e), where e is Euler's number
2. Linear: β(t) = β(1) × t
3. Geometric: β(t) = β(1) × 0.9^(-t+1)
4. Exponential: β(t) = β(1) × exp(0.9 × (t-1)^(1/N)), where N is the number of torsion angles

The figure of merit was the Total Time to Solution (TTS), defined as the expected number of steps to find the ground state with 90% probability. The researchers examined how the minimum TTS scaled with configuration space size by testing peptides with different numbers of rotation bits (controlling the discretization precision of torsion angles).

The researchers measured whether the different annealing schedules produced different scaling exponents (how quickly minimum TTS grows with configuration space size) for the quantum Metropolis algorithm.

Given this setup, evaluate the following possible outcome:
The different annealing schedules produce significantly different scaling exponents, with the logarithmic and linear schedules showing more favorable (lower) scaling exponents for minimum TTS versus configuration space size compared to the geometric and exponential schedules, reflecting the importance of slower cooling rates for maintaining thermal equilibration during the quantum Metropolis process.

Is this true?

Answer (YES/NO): NO